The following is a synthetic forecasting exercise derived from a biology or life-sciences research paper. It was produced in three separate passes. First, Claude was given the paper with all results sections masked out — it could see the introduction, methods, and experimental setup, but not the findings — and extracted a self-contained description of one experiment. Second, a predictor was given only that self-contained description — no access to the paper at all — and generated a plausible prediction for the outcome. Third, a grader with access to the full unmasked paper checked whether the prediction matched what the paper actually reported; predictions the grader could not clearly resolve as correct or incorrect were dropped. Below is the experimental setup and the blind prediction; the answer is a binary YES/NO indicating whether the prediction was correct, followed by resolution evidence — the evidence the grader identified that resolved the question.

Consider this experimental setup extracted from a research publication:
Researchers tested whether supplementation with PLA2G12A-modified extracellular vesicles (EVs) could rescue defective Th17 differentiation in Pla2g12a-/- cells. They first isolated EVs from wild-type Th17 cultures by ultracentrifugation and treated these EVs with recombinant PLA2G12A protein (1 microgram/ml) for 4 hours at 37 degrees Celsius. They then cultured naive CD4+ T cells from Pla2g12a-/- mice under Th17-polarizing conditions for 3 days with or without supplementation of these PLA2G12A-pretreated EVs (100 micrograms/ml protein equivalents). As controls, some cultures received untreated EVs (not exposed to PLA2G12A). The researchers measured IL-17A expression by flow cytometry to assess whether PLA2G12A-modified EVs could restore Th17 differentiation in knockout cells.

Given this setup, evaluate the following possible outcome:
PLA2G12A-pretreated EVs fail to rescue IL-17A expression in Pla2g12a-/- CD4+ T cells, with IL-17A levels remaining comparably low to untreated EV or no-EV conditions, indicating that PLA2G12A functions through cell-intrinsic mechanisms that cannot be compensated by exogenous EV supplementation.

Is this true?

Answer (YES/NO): NO